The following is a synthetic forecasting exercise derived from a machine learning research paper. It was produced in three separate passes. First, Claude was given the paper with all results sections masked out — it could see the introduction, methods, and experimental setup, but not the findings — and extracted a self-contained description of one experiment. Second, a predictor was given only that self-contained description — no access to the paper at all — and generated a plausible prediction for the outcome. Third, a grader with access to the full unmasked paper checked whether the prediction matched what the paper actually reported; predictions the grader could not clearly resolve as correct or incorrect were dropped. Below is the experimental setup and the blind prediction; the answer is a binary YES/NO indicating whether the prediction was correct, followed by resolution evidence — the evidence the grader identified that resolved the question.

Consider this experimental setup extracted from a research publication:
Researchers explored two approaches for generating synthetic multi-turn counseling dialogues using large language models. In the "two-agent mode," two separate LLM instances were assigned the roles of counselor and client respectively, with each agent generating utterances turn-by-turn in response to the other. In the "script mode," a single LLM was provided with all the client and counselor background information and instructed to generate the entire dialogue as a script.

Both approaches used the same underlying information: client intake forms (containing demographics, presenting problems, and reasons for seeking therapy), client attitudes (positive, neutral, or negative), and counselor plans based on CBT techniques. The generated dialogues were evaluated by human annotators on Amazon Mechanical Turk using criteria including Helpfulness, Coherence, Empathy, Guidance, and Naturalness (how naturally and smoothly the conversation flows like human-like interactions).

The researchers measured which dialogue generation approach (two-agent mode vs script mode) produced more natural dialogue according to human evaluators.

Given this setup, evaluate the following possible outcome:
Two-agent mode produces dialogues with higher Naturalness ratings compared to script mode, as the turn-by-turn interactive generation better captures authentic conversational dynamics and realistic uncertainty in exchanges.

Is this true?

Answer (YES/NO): NO